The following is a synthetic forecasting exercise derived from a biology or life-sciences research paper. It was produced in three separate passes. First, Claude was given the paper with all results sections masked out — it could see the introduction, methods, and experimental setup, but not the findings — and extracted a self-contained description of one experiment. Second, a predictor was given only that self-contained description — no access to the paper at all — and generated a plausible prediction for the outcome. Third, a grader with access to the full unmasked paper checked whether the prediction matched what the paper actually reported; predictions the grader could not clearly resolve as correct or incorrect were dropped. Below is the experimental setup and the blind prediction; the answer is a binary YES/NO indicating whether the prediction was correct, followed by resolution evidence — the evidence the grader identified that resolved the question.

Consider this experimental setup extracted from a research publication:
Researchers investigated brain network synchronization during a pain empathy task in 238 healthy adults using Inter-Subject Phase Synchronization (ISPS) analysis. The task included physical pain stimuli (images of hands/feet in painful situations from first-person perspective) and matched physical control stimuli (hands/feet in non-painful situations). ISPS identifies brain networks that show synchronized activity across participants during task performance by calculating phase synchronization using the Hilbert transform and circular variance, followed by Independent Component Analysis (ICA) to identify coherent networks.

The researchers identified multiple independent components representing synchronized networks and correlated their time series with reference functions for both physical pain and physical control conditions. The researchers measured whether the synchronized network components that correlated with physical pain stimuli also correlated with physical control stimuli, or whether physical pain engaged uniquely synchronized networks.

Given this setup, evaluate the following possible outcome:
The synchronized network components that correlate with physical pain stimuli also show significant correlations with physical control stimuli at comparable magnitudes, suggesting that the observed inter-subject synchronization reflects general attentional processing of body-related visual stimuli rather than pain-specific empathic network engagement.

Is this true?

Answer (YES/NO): NO